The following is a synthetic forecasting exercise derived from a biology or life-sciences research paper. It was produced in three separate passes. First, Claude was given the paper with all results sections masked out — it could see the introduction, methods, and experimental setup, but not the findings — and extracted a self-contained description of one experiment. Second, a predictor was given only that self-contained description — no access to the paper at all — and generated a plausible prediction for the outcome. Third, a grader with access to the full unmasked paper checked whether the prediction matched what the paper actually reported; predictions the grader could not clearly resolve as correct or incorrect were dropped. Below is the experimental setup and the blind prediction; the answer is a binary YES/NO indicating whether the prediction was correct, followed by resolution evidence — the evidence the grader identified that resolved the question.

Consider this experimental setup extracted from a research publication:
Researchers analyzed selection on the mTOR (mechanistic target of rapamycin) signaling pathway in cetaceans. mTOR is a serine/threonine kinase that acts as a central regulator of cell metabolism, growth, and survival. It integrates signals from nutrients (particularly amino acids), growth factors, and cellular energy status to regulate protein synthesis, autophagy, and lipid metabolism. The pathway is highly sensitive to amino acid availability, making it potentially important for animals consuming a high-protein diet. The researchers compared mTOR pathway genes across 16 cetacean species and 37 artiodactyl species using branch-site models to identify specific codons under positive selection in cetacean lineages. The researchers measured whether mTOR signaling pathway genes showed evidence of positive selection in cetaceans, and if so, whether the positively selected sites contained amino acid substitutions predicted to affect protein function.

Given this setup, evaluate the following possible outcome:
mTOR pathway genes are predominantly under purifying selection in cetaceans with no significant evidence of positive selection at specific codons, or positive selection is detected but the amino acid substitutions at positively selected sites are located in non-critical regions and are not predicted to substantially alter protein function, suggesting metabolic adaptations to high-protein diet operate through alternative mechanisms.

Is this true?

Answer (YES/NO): NO